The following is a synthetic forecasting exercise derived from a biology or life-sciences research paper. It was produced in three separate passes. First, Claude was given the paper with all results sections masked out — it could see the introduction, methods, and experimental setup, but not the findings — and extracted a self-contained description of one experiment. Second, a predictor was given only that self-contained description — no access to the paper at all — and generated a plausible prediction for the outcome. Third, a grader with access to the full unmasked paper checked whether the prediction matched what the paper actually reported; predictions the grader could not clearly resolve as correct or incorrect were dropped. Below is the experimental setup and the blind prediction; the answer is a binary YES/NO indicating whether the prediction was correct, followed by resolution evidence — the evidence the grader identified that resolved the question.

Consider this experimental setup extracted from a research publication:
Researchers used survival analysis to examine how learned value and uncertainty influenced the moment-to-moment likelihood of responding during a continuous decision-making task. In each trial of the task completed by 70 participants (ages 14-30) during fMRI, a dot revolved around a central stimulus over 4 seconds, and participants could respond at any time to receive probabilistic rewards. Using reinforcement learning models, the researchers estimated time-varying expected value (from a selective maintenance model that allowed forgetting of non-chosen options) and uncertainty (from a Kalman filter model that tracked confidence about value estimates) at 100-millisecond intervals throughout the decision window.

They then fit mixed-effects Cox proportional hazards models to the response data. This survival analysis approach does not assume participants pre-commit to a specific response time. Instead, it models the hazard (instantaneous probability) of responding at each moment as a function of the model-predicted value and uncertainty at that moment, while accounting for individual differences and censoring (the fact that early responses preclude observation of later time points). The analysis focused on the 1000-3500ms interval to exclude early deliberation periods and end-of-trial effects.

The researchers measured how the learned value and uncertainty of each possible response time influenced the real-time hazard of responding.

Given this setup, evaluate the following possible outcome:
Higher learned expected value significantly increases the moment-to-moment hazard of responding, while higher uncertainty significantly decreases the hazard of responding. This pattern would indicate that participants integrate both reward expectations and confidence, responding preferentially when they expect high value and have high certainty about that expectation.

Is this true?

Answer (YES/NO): YES